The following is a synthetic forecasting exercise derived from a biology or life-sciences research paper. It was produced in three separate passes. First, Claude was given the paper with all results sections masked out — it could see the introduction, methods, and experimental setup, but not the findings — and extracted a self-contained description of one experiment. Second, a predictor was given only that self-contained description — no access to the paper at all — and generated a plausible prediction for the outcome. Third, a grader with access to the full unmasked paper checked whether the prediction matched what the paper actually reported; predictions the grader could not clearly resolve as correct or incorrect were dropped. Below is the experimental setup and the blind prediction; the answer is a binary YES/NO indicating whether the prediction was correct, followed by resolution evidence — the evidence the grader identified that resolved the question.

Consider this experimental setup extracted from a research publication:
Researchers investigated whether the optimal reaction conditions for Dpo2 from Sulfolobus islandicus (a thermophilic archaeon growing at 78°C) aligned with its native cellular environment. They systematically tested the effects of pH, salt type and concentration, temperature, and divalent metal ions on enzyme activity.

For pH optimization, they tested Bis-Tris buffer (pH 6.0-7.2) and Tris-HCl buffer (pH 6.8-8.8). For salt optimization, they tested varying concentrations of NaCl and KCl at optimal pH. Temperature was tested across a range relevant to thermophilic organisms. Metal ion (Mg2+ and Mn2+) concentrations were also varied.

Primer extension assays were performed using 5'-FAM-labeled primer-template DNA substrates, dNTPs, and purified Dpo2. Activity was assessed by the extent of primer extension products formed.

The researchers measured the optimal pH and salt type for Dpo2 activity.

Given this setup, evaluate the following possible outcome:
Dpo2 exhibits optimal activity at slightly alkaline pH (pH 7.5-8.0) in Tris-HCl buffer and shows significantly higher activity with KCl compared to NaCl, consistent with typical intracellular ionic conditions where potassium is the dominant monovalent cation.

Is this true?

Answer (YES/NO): NO